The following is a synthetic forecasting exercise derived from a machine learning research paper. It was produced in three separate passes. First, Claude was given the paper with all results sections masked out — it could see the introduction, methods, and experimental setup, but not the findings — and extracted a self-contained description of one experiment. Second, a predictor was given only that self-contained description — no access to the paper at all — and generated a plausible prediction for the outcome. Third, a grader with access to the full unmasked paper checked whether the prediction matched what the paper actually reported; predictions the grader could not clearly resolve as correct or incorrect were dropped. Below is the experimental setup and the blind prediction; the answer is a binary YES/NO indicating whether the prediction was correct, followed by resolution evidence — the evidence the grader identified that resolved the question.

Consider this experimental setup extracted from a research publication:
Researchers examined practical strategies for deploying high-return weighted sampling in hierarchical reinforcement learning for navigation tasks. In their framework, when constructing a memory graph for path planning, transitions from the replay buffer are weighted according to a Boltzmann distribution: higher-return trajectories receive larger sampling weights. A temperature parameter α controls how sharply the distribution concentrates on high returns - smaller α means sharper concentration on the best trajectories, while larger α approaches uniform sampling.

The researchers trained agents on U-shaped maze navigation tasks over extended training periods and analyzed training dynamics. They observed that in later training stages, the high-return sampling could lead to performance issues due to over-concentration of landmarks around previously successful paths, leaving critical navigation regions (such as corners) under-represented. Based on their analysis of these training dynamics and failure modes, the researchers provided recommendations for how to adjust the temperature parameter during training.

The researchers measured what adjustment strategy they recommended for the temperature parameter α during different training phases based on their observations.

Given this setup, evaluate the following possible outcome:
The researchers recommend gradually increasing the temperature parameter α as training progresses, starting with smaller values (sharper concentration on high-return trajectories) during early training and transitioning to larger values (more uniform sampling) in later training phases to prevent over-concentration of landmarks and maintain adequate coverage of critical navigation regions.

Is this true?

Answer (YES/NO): YES